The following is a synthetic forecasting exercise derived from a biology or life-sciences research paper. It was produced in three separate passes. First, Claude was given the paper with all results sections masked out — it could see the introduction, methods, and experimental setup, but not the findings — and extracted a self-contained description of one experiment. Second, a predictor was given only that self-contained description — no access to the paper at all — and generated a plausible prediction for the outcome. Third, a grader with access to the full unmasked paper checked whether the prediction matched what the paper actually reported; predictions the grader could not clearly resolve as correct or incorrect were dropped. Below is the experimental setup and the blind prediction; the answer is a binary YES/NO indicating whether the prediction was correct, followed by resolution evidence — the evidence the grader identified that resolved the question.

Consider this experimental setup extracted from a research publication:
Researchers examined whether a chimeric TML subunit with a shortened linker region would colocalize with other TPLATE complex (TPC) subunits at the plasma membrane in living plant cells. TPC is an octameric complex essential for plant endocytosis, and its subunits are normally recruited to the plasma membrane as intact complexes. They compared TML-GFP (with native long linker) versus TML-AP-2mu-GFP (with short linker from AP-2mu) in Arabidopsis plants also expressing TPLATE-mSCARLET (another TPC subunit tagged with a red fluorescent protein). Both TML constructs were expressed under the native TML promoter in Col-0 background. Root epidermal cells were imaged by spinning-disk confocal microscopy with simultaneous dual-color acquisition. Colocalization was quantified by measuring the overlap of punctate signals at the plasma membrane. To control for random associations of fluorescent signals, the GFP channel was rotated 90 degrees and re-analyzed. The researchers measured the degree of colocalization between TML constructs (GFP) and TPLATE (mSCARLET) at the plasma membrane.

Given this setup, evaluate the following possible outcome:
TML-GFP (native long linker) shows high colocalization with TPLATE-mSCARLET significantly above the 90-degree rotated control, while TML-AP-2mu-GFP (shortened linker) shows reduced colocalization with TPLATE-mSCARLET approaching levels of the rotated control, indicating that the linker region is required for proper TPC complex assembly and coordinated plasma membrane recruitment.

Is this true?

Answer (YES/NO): YES